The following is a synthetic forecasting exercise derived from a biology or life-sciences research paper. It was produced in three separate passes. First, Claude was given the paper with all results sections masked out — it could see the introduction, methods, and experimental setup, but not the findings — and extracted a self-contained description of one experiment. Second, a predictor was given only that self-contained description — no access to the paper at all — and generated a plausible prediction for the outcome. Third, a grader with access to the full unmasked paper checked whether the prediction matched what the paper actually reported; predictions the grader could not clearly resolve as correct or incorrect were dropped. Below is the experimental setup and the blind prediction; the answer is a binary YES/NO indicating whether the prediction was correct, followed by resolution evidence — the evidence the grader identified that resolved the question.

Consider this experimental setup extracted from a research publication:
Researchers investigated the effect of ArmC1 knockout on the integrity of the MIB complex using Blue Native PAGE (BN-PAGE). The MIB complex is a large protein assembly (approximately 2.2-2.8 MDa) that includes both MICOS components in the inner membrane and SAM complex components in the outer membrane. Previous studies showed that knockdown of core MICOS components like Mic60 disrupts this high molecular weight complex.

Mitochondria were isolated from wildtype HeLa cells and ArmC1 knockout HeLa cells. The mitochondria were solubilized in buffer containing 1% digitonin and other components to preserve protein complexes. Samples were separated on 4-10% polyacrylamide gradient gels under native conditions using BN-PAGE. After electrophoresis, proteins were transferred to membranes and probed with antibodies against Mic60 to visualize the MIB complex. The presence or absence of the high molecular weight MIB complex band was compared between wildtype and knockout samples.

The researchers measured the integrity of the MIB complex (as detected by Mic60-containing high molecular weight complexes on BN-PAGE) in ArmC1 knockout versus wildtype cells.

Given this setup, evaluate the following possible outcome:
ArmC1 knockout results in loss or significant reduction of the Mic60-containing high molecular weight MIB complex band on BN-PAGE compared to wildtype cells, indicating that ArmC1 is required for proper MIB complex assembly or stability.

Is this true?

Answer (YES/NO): NO